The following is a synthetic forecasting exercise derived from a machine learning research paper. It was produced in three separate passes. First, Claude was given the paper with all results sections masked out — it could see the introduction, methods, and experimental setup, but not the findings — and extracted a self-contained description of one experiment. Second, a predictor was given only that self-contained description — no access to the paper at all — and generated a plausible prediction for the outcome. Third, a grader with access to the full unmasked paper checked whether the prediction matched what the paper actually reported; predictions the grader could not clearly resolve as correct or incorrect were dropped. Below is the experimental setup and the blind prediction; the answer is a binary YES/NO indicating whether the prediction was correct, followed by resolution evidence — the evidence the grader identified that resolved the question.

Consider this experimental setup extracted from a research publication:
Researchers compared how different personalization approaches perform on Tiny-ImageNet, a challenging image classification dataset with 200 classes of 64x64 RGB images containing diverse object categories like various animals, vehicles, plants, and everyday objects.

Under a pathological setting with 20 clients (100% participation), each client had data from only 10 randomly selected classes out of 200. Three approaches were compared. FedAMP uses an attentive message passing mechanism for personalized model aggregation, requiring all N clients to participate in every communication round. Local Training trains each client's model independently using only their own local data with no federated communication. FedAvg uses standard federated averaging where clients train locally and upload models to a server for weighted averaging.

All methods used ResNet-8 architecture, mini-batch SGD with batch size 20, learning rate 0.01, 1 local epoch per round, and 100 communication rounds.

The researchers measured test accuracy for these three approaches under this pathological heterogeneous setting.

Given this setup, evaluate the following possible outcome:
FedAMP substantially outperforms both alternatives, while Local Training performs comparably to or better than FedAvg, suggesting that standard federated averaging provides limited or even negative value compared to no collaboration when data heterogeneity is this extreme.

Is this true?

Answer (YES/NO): NO